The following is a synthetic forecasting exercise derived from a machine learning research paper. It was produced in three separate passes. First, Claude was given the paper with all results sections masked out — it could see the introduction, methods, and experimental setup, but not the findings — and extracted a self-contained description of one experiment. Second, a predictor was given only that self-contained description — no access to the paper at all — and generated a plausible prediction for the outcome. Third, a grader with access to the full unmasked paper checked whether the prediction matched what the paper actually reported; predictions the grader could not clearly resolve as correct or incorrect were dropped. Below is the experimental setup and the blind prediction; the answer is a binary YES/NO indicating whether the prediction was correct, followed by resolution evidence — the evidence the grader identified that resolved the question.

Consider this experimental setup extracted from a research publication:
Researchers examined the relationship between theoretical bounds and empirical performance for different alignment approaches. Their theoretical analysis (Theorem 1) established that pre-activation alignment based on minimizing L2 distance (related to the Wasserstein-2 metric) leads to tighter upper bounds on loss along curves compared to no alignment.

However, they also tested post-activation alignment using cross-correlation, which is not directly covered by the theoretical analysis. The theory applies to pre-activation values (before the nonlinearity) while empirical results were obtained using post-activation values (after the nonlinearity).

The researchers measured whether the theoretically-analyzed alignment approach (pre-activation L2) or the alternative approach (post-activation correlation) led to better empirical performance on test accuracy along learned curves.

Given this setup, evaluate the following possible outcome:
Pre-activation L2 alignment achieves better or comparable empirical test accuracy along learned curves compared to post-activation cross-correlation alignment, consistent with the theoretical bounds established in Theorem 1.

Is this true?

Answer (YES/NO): NO